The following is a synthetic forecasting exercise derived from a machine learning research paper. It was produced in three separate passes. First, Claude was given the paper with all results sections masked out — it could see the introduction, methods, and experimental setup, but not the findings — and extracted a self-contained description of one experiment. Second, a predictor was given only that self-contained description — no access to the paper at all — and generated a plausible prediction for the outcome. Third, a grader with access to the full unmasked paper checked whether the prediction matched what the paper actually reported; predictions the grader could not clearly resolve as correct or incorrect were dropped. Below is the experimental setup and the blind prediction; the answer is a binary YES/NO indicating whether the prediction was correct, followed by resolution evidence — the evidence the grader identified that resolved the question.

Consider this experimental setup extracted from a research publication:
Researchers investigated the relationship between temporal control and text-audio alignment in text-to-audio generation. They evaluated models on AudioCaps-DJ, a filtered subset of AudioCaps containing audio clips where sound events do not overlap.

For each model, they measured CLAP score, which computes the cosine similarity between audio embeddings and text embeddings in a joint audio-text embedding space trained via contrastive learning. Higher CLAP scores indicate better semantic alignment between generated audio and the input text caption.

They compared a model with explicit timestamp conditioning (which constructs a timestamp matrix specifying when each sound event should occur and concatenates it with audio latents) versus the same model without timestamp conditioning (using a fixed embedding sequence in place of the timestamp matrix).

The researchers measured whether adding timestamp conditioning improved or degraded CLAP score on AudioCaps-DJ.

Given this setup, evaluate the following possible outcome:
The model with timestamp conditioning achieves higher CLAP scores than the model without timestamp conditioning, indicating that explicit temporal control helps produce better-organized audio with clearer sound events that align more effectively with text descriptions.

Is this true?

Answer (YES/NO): NO